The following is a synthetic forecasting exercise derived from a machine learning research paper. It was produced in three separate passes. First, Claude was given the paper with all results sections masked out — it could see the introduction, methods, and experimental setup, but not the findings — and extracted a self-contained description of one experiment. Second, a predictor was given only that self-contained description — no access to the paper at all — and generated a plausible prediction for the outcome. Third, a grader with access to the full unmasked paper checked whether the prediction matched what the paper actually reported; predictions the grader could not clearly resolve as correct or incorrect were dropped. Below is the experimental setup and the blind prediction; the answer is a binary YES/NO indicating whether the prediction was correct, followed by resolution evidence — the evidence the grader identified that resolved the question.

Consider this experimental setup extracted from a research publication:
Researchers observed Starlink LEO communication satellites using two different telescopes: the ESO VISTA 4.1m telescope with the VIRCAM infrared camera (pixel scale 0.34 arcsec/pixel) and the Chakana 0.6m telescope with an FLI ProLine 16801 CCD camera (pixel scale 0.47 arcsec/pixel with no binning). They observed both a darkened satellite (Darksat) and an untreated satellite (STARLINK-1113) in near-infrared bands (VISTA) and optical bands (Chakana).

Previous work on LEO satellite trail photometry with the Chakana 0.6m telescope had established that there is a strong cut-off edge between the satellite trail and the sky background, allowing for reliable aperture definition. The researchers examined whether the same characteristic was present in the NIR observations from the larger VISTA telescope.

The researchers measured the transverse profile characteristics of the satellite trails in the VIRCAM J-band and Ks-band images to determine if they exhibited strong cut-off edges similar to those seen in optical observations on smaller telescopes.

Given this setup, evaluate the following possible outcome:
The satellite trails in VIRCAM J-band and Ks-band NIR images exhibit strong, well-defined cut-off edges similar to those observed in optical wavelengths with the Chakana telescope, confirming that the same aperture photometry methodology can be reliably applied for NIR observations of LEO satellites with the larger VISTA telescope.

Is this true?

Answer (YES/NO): YES